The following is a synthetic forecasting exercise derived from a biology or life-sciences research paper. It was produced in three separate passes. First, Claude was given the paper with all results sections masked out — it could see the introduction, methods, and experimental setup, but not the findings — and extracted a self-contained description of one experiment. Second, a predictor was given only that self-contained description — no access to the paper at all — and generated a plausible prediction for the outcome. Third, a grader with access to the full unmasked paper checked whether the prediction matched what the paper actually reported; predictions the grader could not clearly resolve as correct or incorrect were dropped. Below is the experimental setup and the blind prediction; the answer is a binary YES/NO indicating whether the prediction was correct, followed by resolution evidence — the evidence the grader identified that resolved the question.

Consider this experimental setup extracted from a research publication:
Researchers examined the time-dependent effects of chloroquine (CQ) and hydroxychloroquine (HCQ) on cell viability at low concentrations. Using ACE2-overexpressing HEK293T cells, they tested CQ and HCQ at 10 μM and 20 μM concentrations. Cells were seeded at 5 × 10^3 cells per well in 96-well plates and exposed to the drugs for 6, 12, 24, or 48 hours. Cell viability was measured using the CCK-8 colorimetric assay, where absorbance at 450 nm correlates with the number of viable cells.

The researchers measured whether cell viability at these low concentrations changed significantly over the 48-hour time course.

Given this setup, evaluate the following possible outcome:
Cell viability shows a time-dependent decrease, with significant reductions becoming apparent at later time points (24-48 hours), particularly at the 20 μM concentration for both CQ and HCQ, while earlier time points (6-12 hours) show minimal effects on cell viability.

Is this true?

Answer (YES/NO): NO